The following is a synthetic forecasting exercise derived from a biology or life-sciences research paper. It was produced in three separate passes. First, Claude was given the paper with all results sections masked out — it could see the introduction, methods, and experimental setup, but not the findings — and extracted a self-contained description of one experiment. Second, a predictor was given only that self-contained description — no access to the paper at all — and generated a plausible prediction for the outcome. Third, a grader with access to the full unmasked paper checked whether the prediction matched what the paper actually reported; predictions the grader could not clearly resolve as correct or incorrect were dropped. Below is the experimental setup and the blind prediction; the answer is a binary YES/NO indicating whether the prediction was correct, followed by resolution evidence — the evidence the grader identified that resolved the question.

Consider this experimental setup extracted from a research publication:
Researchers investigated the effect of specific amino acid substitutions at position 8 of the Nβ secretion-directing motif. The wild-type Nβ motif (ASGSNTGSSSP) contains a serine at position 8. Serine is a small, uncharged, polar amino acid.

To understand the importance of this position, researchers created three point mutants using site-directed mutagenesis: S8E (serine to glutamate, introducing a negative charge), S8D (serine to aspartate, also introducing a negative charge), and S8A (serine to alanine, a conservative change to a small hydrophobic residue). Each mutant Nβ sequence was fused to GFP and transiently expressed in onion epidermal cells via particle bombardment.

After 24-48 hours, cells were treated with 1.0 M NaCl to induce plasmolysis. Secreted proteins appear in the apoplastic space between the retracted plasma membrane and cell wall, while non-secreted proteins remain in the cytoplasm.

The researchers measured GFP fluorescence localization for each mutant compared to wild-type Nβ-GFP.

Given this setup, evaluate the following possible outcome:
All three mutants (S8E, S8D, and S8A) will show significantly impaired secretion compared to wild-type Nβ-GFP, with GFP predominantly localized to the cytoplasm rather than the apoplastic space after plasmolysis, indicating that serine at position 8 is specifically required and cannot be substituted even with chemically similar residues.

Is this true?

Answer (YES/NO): NO